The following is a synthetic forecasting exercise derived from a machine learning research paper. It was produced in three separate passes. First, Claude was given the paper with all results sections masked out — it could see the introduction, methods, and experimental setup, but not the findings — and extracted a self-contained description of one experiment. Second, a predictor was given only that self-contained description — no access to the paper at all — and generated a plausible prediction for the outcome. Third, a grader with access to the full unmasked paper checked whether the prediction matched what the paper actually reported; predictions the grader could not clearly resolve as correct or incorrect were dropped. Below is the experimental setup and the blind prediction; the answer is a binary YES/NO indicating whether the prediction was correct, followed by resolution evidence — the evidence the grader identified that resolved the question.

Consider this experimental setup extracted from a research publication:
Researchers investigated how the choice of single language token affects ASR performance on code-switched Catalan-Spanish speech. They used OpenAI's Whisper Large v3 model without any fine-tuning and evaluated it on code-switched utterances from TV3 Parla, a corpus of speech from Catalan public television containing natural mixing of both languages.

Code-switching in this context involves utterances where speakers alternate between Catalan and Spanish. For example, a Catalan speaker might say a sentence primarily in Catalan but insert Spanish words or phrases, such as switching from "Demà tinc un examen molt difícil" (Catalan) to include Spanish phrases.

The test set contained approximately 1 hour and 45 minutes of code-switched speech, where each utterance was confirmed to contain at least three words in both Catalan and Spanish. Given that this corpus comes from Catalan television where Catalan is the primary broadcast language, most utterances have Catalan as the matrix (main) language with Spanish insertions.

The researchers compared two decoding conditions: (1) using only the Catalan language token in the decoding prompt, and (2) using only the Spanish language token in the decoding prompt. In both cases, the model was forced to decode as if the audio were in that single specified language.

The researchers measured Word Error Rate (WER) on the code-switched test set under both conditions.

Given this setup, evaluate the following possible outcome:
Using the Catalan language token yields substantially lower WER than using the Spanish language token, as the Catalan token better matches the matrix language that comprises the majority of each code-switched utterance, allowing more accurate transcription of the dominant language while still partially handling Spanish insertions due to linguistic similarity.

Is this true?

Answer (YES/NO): YES